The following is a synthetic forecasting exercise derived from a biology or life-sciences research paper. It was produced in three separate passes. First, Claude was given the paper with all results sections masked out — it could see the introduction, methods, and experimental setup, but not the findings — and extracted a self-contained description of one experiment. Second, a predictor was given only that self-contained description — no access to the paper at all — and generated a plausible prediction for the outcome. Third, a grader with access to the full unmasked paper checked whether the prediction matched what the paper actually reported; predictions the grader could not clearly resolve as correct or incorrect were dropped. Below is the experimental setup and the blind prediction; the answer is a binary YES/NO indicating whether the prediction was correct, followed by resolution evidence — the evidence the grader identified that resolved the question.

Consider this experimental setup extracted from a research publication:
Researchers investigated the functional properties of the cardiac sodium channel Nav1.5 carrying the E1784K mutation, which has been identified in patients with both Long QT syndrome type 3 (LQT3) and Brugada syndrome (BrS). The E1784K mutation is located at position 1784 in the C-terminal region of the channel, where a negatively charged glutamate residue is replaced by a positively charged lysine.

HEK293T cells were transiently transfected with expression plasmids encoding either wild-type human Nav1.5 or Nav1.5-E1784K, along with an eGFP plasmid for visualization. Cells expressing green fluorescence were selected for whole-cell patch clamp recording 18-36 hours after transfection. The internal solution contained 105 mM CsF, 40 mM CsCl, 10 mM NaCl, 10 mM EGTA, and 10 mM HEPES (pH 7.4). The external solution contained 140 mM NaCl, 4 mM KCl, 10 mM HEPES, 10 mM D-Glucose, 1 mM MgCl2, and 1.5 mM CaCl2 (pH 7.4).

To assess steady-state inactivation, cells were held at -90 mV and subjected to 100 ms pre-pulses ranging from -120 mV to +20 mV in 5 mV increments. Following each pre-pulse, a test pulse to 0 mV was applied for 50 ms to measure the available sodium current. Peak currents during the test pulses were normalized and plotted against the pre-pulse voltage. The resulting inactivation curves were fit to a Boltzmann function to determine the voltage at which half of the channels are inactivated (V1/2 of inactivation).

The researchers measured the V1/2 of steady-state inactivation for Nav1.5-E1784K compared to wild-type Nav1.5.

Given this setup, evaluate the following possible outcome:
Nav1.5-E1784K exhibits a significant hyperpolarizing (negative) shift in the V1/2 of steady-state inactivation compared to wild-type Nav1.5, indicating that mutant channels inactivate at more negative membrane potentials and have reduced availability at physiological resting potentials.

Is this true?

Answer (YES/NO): YES